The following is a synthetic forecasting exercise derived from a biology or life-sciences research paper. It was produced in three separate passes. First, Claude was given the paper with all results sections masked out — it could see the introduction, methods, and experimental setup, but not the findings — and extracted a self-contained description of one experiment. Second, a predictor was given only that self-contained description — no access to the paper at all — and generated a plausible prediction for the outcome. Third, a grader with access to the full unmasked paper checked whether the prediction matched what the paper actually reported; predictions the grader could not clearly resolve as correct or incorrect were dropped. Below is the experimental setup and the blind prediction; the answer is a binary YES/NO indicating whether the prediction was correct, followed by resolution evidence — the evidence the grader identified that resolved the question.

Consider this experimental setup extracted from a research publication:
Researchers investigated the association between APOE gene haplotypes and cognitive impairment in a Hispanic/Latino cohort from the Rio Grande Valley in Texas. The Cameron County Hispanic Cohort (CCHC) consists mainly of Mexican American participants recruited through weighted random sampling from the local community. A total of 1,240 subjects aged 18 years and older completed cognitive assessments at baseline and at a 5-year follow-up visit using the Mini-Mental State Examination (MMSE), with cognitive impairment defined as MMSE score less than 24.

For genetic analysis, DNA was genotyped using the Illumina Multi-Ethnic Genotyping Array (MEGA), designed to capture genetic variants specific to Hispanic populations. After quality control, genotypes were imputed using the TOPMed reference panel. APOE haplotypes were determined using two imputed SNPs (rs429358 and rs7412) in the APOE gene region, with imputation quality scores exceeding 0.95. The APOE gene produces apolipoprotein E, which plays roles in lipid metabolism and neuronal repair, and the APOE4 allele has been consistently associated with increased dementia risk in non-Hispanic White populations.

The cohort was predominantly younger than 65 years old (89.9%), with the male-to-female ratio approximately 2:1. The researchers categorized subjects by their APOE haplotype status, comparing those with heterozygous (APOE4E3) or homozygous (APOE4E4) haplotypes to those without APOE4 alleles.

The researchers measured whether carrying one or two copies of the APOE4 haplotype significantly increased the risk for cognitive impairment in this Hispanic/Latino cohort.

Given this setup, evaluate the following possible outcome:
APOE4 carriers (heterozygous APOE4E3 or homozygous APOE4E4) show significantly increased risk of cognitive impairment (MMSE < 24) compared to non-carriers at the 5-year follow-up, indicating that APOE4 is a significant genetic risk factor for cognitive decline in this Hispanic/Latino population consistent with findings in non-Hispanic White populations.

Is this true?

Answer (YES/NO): NO